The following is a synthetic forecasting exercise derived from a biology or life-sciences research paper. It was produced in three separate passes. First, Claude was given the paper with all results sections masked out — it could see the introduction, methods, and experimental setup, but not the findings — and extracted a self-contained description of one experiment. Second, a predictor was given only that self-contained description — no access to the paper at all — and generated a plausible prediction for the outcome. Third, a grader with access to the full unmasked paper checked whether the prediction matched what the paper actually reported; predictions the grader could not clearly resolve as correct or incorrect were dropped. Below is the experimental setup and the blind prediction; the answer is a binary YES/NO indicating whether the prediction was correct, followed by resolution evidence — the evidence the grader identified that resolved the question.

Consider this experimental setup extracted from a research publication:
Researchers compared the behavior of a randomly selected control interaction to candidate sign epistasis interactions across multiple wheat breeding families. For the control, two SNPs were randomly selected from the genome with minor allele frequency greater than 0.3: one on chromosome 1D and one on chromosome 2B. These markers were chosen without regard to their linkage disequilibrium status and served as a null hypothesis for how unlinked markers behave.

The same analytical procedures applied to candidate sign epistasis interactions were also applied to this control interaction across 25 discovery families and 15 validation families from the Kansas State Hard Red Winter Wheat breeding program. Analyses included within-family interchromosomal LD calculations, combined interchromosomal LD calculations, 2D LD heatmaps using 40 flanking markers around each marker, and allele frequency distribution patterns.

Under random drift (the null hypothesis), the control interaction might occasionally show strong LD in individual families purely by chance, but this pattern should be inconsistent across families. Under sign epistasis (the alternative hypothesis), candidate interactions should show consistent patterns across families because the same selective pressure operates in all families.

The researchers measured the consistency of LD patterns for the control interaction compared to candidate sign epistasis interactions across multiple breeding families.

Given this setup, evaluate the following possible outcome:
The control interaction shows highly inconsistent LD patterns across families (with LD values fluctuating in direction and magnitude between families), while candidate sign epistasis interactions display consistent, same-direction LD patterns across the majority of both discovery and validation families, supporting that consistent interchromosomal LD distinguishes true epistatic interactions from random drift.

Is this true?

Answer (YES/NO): YES